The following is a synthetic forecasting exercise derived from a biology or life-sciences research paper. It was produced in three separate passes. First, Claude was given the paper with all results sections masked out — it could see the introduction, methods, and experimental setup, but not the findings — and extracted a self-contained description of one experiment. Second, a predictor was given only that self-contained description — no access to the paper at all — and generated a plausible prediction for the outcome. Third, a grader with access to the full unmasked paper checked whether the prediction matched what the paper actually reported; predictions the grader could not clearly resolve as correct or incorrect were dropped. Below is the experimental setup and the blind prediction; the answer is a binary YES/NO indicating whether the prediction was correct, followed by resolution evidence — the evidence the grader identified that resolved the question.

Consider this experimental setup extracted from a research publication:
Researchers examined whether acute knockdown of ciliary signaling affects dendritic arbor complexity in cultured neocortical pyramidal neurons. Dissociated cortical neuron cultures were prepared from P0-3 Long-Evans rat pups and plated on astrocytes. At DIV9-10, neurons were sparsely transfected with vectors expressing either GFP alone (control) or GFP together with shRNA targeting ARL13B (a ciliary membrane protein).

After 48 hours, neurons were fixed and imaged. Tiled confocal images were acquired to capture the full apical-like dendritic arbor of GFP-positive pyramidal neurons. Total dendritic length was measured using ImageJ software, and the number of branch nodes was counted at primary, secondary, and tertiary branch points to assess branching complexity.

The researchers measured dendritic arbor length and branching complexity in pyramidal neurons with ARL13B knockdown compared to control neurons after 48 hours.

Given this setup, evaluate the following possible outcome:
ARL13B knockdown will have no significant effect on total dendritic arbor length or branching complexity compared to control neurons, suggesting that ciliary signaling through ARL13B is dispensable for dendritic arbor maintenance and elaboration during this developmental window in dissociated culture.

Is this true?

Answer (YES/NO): YES